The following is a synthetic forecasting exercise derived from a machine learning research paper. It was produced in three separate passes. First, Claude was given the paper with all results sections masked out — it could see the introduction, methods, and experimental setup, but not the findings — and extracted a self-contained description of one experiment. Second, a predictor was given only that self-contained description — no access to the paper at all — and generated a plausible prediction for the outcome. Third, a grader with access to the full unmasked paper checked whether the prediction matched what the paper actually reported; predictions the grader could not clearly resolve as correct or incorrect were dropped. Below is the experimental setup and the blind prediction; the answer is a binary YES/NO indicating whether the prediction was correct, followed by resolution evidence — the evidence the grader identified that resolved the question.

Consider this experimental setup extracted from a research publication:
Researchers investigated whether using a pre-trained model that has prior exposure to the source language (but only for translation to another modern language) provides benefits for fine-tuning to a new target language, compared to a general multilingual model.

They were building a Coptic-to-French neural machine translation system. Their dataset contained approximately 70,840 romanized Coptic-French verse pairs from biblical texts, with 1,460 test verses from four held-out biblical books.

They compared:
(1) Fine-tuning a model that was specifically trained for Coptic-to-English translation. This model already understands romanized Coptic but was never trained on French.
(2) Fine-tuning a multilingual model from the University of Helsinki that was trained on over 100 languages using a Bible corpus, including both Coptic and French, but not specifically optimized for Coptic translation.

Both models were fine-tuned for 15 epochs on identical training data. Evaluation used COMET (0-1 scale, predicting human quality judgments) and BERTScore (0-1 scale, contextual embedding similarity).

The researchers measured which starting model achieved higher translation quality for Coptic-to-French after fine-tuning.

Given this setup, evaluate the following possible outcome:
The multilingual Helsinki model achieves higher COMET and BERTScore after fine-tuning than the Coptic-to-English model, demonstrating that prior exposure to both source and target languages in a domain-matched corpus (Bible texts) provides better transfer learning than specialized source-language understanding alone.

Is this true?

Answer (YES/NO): YES